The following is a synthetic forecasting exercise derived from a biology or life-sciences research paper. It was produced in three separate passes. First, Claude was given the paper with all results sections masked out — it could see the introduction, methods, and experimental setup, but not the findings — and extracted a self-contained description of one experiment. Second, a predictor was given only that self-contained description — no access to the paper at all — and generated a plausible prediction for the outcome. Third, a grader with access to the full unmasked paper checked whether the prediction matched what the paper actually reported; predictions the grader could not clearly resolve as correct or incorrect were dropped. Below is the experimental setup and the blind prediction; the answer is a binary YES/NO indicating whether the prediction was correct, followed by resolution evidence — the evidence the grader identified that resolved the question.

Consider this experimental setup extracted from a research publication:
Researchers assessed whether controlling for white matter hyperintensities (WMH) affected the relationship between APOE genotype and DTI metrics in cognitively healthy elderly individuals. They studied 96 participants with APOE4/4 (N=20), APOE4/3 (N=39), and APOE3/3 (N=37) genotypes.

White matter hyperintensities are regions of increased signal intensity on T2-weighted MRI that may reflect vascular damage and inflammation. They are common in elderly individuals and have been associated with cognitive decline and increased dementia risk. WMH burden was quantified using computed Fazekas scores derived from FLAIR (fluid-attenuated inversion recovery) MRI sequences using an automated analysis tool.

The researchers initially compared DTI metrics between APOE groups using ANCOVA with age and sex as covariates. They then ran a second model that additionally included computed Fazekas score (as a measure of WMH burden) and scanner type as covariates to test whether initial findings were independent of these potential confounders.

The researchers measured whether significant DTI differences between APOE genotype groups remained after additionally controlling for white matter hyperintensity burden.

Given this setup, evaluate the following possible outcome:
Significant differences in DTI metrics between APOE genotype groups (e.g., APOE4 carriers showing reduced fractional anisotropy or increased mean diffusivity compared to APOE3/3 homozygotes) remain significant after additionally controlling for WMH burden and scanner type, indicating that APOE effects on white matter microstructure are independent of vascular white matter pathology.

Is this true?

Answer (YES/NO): YES